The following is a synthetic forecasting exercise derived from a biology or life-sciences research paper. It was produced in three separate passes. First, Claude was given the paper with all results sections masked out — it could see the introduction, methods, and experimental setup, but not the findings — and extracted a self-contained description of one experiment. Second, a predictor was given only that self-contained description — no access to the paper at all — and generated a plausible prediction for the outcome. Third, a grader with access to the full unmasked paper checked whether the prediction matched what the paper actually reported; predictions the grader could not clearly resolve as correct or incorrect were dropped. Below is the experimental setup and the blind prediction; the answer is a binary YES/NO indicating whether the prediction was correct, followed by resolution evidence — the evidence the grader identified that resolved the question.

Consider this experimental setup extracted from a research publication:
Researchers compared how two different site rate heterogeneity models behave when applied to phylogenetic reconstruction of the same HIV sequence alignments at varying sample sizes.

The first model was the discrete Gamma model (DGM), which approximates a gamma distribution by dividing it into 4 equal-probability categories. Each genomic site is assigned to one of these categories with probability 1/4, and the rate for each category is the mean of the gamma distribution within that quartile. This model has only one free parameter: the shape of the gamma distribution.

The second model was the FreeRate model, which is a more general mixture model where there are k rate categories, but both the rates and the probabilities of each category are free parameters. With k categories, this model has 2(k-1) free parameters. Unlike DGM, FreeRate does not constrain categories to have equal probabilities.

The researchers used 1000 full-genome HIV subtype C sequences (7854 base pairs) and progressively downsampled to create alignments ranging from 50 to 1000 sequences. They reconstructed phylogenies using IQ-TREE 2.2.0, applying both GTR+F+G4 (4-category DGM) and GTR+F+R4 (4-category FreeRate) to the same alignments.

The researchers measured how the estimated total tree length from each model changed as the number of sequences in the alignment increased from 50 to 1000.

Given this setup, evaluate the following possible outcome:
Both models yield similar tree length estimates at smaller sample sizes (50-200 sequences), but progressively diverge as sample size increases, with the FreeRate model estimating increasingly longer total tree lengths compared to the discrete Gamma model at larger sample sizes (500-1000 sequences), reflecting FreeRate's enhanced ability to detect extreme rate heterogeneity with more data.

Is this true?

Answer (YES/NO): NO